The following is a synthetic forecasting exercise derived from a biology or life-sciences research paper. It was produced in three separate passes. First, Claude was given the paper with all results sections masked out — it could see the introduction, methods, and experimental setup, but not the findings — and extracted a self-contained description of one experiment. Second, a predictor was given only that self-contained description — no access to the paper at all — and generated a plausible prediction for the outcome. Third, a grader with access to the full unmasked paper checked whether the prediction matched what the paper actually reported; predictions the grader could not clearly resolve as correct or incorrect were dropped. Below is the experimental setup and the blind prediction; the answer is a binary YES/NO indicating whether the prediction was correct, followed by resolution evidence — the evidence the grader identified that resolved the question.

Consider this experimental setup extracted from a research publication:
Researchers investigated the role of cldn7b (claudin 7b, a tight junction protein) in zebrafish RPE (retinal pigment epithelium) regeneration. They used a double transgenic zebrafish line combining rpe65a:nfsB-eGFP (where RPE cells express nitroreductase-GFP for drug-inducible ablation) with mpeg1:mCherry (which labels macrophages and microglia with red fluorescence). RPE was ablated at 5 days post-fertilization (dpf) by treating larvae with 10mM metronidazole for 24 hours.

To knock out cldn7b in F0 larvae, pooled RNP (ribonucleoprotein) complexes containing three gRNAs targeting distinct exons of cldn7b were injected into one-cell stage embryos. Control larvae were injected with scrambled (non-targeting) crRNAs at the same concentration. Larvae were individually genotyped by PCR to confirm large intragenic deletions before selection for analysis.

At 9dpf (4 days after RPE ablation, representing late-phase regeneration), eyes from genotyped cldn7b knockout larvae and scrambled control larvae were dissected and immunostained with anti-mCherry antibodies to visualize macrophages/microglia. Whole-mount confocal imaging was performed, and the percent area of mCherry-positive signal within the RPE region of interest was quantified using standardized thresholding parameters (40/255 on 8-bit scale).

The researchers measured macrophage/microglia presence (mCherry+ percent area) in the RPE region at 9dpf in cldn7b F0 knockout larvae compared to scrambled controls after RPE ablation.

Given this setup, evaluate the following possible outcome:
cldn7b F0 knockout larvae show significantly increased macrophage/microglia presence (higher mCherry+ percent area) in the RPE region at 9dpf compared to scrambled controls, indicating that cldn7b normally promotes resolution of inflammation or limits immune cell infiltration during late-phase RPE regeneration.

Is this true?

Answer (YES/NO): YES